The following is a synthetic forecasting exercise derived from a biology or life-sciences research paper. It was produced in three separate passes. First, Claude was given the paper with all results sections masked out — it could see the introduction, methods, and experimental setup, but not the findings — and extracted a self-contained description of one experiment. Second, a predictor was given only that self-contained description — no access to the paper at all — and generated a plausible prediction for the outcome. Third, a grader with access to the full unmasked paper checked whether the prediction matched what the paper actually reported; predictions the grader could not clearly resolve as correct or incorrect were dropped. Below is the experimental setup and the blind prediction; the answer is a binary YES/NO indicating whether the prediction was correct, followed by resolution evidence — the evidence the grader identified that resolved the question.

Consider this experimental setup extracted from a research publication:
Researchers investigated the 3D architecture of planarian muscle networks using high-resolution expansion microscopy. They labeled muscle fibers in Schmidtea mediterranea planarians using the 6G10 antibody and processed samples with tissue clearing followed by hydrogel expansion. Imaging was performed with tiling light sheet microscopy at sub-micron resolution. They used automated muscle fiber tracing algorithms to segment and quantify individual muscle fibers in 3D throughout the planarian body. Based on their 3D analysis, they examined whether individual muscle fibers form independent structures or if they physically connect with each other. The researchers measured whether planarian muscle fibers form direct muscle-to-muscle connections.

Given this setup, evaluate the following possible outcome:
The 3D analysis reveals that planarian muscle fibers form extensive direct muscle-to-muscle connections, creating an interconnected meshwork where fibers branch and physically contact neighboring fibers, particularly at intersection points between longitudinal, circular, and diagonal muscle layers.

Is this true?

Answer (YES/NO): YES